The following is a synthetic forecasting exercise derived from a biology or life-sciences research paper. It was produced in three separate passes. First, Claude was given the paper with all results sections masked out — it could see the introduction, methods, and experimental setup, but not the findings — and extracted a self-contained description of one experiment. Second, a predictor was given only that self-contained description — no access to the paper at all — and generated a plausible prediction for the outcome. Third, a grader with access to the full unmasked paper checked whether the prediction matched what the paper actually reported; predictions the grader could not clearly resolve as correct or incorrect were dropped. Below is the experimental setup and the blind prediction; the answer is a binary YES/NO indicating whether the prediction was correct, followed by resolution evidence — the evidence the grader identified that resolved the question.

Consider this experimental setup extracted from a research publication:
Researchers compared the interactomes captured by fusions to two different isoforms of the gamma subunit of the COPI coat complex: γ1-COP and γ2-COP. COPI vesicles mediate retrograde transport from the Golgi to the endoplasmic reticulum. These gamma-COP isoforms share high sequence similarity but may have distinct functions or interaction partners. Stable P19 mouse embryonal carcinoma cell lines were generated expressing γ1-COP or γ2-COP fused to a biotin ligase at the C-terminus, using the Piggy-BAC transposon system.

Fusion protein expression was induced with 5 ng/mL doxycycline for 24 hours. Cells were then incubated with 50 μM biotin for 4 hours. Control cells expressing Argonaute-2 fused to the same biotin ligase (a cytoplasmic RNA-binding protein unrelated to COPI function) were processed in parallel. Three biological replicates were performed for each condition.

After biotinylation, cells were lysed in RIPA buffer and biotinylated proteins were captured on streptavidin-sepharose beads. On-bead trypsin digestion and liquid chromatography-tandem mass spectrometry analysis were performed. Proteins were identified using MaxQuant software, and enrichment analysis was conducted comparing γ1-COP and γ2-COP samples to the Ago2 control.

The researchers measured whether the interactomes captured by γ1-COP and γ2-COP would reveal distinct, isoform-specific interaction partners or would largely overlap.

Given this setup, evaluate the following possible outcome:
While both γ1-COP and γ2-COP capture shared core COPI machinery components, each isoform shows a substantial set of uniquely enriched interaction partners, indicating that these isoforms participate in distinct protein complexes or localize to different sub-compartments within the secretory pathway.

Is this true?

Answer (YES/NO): YES